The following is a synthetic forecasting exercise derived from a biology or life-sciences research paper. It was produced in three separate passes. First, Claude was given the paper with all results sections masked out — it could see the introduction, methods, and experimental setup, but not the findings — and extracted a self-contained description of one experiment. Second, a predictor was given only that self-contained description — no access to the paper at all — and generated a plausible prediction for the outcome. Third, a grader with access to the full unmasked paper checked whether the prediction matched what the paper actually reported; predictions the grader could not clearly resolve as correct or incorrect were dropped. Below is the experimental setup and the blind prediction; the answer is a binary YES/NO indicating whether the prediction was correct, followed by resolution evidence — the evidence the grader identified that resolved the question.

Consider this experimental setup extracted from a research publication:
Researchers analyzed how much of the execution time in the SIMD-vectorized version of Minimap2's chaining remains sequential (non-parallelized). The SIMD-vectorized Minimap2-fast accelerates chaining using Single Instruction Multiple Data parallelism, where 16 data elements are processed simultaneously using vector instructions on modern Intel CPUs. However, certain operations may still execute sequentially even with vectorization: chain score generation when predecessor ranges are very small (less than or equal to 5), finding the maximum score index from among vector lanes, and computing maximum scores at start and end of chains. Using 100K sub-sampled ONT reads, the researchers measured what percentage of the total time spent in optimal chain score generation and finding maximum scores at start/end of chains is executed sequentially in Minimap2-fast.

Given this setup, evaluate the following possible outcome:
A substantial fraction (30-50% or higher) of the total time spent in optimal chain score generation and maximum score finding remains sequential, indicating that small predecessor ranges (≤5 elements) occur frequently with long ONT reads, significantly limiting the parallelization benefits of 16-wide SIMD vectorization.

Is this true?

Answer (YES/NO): YES